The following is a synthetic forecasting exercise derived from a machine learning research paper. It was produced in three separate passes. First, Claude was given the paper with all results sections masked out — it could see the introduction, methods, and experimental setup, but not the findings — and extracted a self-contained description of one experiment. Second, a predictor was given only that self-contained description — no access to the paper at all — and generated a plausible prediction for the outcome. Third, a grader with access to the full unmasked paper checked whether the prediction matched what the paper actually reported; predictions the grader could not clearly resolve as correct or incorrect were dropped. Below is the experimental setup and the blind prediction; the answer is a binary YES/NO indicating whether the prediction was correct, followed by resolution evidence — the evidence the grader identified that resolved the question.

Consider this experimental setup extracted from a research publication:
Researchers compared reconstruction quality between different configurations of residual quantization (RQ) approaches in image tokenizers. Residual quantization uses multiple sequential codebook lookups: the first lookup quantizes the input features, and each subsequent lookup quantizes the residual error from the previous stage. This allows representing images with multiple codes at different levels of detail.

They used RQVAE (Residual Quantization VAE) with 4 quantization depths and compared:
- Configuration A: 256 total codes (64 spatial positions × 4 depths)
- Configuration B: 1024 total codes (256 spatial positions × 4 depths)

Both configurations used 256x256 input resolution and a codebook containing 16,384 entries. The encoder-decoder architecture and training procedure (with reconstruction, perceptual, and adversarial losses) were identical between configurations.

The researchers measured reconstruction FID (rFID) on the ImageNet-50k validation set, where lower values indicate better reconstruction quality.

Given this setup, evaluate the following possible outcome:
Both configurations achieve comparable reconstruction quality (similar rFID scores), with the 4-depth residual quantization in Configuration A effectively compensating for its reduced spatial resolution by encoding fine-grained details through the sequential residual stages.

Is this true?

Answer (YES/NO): NO